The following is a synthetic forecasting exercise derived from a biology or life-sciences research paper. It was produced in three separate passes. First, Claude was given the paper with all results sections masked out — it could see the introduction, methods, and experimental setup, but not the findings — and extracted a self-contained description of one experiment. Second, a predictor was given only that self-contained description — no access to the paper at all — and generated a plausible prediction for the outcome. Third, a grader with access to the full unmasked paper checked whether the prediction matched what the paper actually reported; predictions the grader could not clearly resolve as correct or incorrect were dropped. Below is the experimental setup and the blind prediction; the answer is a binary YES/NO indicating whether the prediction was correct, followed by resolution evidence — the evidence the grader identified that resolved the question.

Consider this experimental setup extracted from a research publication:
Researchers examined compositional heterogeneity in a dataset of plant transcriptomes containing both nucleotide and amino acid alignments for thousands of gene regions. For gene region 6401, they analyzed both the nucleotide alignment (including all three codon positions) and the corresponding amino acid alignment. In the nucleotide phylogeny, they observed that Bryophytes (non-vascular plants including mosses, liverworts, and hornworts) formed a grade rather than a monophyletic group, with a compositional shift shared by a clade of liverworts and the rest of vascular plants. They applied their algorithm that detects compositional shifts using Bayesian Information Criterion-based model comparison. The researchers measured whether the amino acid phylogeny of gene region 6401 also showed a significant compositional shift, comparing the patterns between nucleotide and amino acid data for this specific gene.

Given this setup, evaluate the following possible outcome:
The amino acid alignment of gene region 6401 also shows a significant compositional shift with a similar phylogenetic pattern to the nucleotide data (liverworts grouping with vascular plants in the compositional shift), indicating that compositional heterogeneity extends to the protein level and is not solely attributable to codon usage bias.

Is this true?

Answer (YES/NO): NO